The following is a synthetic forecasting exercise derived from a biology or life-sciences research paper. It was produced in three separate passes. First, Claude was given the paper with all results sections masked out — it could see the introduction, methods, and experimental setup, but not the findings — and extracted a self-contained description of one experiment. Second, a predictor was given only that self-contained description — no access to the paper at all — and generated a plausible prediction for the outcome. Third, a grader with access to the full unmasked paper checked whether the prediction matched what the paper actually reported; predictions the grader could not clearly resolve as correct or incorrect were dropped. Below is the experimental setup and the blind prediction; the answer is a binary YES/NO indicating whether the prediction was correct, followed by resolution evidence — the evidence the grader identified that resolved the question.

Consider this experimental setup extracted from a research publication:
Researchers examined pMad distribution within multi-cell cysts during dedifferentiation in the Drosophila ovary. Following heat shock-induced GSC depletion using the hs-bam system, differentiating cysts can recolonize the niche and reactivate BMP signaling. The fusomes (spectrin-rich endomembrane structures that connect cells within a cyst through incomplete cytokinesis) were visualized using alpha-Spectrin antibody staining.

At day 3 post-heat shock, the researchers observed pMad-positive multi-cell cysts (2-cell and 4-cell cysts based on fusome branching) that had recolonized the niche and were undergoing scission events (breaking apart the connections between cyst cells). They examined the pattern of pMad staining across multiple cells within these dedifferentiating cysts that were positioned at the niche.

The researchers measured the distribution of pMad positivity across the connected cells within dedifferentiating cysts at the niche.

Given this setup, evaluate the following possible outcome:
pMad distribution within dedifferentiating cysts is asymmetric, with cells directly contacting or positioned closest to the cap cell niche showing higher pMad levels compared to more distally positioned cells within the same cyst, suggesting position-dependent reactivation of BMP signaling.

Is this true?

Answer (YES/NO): YES